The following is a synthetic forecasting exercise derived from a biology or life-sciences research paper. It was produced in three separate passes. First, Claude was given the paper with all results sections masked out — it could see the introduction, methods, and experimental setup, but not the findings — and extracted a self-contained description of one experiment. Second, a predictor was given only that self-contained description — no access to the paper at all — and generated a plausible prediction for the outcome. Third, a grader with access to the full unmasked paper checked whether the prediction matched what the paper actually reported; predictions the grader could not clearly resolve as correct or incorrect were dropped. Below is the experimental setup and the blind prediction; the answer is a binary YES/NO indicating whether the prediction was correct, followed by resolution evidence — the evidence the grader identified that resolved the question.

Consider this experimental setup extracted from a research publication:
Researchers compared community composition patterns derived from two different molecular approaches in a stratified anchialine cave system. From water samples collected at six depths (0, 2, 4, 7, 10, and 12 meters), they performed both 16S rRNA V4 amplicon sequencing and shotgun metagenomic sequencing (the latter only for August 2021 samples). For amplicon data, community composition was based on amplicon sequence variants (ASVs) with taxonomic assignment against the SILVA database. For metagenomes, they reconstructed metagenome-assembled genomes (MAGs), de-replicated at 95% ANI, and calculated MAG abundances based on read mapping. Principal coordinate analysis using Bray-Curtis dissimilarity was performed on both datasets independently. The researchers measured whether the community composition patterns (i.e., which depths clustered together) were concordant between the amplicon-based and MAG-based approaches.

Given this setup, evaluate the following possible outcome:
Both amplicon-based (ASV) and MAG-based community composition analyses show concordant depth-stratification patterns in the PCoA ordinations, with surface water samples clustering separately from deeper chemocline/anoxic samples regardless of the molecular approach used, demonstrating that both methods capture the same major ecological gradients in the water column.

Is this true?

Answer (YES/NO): YES